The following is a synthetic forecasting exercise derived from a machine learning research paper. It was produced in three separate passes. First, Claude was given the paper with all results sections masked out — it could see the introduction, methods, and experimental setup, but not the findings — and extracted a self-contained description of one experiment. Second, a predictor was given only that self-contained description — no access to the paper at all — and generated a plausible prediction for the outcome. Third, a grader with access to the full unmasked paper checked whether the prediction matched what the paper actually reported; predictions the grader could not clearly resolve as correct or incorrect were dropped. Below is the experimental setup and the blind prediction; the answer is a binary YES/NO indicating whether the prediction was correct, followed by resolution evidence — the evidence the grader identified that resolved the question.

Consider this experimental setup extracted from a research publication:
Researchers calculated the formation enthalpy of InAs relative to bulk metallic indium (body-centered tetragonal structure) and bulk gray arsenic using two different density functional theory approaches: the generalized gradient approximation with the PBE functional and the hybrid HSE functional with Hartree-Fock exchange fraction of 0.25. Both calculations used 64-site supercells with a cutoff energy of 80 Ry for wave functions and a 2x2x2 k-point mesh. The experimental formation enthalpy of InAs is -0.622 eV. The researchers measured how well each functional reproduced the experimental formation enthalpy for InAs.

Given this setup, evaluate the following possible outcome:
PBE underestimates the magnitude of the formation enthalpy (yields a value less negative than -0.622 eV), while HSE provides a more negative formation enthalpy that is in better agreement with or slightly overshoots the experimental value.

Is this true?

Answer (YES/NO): YES